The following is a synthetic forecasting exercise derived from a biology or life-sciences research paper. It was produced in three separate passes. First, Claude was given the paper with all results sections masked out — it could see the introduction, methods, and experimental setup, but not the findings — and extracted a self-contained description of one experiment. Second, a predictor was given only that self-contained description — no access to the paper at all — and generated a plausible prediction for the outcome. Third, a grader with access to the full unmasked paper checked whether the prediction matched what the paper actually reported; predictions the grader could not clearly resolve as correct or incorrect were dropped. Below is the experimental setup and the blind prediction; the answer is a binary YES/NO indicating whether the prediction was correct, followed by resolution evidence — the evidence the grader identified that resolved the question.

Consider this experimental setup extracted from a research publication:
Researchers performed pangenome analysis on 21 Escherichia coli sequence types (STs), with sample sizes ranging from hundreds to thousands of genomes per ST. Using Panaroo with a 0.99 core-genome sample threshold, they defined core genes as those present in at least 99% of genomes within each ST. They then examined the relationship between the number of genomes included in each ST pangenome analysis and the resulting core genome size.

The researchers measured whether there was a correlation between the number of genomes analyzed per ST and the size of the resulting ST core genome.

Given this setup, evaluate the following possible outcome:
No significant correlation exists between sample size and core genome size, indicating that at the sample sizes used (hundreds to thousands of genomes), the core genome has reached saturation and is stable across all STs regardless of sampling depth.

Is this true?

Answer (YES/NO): NO